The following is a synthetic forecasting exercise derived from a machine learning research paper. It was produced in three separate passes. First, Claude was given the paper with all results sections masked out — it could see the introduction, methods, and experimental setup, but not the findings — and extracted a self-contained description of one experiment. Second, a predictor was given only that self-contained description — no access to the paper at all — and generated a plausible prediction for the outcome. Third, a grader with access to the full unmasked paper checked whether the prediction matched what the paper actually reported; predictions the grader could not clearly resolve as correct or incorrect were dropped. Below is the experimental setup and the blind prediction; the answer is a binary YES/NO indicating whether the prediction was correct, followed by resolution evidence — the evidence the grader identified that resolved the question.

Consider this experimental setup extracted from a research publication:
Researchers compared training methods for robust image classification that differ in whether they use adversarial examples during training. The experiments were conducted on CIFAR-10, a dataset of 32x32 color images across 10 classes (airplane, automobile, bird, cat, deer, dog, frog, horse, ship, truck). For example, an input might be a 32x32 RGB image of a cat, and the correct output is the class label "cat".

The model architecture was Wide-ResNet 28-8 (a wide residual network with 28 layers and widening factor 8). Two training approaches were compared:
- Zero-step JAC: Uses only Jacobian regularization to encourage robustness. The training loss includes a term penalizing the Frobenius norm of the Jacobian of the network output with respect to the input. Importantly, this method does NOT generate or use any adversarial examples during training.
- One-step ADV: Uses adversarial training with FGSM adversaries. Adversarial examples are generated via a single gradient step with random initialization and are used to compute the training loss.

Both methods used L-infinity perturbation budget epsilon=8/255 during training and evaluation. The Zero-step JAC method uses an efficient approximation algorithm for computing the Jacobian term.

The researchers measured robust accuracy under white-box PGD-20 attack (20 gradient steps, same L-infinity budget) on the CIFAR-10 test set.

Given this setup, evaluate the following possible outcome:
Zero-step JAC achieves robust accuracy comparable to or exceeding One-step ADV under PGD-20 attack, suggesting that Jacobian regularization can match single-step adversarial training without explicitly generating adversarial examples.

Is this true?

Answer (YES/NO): NO